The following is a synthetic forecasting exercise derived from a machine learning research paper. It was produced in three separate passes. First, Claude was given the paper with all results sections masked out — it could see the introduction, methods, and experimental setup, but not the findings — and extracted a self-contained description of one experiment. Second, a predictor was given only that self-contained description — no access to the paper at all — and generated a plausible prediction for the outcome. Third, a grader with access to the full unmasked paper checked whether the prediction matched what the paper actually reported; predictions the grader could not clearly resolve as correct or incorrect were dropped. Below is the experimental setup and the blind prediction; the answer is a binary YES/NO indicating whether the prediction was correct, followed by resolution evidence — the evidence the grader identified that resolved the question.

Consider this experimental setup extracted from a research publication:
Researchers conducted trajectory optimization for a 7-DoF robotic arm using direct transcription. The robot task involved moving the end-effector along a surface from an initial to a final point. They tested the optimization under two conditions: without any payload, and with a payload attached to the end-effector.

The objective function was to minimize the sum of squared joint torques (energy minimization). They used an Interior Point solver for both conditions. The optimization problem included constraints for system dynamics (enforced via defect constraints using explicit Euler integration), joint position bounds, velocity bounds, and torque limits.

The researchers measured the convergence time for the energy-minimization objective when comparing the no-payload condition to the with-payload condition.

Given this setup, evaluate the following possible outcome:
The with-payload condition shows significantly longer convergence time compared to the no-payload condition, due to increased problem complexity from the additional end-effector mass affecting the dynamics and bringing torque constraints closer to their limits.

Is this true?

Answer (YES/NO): YES